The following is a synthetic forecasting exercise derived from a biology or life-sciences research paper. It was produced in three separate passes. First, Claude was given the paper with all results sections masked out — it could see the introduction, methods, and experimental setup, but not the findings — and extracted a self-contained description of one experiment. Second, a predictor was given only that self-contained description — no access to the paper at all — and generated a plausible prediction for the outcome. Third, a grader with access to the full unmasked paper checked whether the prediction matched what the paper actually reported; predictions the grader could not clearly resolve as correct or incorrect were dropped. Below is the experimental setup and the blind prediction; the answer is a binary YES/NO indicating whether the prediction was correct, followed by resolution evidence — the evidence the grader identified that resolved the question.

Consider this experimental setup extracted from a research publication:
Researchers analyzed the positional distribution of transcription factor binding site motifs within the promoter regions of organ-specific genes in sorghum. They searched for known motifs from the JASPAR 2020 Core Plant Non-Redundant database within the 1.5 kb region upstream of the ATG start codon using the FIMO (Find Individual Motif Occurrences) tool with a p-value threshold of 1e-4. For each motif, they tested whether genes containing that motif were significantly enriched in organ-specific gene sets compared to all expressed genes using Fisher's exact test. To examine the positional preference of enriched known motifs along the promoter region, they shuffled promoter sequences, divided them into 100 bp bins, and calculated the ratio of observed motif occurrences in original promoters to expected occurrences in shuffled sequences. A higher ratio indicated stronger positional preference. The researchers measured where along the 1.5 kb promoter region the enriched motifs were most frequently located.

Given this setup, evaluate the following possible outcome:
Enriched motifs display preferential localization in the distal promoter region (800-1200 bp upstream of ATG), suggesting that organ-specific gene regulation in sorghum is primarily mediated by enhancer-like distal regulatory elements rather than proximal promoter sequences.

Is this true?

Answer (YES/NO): NO